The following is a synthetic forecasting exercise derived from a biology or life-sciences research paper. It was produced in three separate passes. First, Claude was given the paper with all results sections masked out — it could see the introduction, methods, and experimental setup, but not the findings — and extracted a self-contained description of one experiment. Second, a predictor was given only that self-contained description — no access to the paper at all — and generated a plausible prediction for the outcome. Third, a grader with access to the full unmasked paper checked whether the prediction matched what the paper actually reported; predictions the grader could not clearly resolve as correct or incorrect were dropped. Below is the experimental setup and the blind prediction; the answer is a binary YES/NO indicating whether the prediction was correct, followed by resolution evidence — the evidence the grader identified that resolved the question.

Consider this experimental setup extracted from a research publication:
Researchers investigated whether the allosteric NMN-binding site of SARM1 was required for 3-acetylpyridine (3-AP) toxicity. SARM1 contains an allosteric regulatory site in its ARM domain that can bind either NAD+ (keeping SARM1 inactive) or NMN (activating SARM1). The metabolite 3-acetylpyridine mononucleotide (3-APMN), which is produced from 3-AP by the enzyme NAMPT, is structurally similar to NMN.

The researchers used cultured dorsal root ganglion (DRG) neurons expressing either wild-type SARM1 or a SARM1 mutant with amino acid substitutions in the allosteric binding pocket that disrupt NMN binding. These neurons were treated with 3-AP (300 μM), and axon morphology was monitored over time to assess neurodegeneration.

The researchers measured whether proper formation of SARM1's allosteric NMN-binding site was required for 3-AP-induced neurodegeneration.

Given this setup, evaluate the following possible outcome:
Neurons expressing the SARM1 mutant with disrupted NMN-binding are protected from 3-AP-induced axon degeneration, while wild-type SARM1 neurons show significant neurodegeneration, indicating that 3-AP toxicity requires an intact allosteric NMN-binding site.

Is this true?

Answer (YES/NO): YES